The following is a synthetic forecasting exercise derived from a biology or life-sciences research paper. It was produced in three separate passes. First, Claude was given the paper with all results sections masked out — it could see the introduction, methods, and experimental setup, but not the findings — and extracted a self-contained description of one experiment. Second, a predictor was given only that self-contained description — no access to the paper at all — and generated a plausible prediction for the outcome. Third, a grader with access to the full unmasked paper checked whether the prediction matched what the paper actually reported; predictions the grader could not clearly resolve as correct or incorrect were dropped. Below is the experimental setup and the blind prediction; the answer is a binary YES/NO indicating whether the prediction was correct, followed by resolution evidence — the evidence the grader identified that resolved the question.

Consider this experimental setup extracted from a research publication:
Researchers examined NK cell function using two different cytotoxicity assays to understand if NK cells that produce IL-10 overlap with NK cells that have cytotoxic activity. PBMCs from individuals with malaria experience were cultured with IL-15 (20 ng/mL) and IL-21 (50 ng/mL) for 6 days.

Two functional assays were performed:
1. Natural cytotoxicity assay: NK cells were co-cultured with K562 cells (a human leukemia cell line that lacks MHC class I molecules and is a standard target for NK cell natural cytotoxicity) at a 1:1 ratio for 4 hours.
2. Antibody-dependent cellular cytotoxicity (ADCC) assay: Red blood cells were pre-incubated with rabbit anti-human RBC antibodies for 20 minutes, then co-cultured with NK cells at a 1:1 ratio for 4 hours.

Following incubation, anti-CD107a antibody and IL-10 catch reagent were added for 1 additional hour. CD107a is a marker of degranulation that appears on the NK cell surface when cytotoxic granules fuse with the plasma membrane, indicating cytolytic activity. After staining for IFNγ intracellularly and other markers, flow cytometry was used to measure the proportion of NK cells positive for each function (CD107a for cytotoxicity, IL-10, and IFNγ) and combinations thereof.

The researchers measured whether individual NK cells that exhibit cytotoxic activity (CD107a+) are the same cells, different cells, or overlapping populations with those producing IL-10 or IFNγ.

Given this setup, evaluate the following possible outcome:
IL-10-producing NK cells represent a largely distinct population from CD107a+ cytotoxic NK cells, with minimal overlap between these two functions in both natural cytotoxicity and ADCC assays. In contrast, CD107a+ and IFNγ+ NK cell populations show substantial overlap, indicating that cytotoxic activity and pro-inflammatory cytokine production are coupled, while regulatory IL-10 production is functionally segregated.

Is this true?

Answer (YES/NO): NO